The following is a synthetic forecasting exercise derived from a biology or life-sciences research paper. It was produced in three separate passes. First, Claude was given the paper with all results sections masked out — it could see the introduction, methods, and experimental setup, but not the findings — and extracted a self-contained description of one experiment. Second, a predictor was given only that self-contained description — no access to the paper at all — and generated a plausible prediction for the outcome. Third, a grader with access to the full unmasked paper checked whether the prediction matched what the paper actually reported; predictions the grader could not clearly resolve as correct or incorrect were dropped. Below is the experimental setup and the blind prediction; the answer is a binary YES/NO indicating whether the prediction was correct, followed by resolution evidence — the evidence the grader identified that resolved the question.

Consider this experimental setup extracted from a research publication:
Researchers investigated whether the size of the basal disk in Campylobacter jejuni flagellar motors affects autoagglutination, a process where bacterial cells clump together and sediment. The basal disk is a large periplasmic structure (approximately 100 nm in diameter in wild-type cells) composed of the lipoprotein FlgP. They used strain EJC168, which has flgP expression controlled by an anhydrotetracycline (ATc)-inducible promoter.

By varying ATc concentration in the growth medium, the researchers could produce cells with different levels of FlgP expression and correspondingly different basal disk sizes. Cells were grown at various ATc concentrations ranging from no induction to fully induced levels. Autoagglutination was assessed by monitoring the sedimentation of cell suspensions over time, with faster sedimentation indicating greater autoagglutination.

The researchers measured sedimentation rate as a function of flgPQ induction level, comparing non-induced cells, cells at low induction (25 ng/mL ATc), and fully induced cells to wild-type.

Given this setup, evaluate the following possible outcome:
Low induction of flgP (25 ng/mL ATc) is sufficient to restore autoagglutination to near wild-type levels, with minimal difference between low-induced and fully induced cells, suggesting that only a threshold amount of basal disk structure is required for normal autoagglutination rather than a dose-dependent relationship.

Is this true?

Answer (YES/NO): NO